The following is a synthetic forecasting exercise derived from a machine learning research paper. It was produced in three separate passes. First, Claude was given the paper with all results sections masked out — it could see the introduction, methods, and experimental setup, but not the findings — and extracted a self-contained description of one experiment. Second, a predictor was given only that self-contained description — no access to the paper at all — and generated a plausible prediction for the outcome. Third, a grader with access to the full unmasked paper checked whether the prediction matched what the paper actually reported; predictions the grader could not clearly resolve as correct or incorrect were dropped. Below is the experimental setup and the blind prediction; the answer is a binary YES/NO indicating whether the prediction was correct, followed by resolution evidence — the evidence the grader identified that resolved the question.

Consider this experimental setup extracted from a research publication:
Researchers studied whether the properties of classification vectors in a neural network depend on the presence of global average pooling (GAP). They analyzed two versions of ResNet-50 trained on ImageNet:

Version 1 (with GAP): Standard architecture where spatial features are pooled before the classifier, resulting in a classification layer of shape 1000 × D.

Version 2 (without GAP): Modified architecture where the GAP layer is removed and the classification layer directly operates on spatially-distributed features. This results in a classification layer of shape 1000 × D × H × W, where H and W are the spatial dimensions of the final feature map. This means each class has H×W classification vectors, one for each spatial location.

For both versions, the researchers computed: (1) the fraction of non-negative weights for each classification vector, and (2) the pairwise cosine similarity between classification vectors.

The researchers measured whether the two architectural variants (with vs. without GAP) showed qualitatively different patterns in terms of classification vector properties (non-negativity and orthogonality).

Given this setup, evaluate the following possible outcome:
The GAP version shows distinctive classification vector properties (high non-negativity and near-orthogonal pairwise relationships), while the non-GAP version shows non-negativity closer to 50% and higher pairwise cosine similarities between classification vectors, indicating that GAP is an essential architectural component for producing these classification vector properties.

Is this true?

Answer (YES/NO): NO